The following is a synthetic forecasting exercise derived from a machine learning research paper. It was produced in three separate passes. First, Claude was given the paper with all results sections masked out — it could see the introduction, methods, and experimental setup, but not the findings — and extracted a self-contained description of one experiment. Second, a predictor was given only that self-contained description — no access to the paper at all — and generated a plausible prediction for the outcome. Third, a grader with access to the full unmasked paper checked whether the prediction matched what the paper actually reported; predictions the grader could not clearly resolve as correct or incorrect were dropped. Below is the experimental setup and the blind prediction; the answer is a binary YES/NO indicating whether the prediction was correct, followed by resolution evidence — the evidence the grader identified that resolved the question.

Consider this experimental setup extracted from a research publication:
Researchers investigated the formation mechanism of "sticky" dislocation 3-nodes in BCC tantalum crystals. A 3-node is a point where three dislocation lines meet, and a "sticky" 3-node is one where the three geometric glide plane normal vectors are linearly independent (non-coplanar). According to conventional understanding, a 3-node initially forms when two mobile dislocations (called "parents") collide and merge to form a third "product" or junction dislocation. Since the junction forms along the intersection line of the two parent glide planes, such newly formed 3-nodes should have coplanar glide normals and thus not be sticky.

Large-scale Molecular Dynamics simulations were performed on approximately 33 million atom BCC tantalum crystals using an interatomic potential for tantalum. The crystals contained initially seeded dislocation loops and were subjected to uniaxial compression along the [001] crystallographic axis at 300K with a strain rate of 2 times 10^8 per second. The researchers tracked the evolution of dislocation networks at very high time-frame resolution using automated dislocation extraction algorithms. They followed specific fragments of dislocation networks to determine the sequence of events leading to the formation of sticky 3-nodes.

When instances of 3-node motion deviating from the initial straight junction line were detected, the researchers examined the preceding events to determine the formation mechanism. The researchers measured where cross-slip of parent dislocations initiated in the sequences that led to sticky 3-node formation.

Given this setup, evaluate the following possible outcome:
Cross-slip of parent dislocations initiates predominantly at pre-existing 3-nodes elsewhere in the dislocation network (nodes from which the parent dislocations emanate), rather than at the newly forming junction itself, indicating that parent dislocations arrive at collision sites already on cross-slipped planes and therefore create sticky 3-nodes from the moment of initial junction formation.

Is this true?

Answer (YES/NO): NO